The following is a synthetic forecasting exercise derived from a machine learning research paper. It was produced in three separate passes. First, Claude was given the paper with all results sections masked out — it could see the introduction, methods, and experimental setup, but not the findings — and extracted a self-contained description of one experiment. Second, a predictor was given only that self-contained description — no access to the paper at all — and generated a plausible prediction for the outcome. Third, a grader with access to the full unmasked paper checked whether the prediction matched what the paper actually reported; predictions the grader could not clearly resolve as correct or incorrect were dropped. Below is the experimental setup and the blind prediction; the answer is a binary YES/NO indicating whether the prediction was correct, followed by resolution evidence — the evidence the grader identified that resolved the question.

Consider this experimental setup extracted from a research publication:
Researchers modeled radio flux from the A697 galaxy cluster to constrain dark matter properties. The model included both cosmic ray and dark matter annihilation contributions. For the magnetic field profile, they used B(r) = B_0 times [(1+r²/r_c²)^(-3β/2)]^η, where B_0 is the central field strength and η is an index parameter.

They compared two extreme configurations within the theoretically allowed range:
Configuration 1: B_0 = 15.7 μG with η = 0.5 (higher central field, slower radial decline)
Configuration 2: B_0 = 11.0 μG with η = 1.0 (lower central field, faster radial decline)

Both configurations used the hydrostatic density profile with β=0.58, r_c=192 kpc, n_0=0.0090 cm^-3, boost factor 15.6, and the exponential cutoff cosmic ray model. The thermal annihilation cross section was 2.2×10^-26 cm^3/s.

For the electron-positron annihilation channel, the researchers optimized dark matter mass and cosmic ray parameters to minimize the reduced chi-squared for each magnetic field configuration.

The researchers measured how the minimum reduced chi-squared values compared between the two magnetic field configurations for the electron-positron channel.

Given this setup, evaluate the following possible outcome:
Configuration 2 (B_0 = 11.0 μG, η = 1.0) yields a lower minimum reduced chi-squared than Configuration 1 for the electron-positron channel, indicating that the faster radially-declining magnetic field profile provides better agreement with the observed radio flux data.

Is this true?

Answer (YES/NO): NO